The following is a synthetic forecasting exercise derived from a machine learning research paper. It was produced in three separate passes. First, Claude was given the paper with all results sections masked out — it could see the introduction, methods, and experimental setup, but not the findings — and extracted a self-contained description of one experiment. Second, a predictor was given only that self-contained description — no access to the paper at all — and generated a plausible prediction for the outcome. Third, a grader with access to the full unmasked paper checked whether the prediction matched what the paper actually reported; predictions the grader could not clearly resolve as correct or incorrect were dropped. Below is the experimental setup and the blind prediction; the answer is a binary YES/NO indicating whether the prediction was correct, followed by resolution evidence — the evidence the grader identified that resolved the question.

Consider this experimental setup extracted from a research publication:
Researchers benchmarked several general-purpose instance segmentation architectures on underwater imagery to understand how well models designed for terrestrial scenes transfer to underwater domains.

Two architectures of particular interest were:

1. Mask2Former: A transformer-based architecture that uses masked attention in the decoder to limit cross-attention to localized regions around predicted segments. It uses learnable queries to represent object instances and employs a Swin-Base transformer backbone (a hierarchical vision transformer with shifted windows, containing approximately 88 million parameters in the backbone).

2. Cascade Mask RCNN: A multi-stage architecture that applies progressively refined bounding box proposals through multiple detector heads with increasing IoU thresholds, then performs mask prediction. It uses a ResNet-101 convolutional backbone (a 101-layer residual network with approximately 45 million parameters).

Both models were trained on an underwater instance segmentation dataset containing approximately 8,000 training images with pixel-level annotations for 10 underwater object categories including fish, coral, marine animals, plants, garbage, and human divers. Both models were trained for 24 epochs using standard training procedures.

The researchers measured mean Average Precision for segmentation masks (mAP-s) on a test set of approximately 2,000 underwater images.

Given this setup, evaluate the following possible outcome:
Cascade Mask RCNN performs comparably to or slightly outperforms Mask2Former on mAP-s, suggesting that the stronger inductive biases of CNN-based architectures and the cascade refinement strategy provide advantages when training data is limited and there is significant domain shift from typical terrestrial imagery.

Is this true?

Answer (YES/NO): NO